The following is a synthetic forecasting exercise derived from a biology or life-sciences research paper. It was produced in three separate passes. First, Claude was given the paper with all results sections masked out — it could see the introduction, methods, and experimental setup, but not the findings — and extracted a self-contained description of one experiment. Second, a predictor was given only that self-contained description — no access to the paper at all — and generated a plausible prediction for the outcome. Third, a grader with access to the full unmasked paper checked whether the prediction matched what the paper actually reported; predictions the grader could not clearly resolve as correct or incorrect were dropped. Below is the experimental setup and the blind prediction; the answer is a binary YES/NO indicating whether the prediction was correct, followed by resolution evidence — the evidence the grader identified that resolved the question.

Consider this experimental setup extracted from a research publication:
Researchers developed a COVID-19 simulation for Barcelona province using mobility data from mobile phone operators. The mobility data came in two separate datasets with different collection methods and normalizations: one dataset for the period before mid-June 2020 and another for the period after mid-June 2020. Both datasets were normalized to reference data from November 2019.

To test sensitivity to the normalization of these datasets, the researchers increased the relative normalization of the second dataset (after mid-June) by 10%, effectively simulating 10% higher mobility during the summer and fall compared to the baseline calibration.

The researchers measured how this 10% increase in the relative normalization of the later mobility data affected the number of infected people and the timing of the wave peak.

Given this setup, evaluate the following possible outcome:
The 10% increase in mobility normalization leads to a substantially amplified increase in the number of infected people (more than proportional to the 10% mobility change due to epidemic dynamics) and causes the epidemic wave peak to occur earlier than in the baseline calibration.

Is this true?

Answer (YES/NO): YES